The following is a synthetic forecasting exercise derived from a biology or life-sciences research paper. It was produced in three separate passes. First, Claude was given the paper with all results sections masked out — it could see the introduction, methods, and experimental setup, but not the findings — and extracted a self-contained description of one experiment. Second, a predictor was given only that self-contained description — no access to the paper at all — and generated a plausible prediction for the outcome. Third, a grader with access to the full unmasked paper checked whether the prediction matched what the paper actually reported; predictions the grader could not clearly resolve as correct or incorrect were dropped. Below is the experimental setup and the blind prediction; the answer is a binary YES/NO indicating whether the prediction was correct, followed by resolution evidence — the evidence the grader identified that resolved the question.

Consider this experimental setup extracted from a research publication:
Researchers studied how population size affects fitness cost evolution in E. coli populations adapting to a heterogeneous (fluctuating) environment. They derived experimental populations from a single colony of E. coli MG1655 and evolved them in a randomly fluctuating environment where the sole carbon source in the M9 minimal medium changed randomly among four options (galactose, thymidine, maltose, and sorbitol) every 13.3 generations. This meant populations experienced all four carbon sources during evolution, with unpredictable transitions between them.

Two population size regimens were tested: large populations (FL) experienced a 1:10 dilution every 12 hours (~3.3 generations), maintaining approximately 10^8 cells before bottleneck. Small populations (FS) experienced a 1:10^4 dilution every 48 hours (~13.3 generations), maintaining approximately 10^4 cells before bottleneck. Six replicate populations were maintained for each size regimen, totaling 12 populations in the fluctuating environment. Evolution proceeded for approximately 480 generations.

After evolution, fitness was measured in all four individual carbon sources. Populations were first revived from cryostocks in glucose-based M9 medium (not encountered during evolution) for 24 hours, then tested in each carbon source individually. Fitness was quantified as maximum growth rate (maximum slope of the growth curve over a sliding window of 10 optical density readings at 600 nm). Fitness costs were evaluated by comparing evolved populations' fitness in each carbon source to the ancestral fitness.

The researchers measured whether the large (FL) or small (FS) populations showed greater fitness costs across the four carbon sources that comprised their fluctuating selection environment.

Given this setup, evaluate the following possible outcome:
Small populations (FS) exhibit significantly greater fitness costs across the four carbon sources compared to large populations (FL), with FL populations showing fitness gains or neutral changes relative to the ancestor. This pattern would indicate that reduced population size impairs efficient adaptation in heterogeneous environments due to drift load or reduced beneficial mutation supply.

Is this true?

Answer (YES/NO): YES